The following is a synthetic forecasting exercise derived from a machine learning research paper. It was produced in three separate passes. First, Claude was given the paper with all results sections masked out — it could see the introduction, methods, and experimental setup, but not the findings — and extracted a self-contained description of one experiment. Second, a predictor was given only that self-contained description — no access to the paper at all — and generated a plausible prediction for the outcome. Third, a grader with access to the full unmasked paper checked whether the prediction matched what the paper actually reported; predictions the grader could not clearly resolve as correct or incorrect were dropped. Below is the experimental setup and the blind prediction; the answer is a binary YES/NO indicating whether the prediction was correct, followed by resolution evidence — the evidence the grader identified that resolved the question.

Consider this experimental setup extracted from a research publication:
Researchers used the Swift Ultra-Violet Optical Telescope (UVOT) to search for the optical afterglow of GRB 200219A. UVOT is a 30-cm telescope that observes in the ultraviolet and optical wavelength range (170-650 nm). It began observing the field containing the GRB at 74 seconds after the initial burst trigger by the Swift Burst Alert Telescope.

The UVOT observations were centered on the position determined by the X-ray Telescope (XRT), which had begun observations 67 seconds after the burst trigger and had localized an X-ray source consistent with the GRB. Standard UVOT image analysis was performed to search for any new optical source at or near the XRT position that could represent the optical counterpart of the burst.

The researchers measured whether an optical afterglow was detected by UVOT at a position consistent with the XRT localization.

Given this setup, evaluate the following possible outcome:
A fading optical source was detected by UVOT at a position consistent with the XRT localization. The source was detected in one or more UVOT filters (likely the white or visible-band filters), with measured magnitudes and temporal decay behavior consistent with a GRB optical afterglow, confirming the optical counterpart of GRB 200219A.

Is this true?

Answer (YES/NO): NO